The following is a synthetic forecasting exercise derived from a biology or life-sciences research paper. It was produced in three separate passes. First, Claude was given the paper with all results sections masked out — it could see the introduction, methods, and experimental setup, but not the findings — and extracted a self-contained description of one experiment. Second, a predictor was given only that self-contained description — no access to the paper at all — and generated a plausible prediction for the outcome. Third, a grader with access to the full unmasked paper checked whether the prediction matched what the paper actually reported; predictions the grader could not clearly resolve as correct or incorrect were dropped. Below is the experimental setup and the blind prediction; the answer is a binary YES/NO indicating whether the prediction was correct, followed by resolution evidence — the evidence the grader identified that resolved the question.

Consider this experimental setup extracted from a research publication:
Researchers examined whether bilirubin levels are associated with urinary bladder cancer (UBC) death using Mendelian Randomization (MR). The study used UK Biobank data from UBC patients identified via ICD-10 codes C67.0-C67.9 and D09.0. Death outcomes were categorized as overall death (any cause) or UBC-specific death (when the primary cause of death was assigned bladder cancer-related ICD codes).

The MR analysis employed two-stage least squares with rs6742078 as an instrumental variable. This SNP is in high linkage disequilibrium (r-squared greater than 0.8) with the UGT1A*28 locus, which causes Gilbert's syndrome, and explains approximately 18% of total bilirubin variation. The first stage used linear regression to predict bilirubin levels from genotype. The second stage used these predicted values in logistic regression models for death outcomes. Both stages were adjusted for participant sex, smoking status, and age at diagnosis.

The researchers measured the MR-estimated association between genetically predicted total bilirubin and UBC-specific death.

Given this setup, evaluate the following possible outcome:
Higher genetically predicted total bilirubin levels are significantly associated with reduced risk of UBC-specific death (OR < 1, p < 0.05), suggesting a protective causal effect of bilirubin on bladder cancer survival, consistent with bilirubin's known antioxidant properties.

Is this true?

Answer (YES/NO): NO